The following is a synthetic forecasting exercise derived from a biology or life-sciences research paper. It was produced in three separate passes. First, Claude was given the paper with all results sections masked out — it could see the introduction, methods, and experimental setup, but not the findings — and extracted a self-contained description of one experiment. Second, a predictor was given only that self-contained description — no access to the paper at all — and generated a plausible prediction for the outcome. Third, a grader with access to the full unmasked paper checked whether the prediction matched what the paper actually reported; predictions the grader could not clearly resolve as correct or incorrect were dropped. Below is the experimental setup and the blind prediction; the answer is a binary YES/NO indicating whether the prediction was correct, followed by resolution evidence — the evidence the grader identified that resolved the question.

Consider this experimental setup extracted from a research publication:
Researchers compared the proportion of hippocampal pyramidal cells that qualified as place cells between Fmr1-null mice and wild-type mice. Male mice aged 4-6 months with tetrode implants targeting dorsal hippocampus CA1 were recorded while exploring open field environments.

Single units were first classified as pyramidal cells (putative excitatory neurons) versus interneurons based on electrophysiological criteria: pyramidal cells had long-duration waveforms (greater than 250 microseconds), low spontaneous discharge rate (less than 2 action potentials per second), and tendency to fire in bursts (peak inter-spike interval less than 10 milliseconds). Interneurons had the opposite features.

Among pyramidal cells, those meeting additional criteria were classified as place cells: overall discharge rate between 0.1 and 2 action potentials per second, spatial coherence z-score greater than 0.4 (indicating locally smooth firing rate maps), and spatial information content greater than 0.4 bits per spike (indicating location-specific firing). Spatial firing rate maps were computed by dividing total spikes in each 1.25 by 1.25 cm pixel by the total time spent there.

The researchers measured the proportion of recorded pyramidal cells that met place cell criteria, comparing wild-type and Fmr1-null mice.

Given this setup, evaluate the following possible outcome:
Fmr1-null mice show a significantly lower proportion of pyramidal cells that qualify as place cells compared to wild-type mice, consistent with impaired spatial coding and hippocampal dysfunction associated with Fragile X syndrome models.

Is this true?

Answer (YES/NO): NO